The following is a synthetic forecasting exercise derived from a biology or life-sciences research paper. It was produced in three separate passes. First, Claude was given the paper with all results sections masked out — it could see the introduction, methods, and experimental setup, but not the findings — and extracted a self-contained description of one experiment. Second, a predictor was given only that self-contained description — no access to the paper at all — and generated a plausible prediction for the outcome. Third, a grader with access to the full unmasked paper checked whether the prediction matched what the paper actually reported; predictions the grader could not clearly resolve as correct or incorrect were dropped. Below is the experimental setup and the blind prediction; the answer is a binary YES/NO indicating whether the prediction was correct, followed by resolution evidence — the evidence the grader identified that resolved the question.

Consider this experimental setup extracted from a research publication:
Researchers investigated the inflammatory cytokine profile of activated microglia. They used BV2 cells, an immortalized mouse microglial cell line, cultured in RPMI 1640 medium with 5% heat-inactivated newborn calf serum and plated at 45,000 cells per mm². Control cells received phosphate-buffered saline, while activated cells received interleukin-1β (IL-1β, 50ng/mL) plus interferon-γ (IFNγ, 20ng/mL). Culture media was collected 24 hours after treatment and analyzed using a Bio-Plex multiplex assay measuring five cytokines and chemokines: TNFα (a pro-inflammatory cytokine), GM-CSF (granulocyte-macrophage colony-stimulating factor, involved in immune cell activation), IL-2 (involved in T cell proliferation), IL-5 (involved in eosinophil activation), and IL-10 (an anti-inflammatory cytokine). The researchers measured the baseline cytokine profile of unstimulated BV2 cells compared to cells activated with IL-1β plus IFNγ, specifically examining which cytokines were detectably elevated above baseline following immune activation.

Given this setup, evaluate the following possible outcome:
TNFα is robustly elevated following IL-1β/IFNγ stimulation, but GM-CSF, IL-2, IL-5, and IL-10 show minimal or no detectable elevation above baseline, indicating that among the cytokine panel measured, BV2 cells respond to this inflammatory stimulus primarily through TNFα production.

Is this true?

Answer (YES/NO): NO